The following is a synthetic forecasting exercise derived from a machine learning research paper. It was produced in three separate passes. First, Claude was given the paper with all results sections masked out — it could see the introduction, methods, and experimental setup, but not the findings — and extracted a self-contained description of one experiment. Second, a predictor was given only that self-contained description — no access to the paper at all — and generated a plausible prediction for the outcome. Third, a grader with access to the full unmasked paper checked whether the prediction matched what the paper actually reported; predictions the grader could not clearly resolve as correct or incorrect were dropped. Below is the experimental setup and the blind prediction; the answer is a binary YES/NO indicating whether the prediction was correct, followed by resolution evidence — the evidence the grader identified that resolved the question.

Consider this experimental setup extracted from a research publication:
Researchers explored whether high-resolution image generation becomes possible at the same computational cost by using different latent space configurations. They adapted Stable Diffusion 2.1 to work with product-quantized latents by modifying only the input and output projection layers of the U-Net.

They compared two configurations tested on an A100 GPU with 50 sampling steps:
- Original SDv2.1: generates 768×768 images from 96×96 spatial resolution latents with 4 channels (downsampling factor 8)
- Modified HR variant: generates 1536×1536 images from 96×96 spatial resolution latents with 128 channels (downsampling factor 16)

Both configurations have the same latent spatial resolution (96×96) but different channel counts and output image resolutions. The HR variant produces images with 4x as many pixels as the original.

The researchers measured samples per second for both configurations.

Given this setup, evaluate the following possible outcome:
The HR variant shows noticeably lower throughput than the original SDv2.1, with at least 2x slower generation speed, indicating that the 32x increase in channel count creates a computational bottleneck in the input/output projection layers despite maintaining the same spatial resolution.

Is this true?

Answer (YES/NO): NO